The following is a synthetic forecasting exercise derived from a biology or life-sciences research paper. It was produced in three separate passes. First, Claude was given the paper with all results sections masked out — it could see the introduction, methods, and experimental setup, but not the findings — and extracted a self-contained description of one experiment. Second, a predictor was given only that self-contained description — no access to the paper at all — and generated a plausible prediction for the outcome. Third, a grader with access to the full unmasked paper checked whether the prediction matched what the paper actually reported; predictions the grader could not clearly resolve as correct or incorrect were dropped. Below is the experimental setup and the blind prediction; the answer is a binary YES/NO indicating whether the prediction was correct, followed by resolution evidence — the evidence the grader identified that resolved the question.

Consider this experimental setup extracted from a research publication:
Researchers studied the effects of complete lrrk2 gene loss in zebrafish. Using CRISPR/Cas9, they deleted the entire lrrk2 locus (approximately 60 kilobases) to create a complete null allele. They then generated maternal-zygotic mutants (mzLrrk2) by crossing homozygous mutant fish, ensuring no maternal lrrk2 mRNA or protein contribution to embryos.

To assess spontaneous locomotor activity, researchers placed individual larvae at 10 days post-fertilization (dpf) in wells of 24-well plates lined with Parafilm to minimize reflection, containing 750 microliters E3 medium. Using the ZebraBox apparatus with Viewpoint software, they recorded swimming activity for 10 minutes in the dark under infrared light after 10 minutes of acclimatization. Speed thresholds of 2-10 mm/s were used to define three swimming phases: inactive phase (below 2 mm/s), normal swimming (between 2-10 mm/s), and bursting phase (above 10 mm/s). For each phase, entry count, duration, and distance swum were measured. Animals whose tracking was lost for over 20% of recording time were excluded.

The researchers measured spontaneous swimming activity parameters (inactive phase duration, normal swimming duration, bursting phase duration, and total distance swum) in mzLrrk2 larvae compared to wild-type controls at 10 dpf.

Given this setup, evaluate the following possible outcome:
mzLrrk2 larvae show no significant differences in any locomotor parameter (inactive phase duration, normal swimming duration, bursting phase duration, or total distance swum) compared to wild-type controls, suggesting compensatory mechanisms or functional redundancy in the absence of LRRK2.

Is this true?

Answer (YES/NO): NO